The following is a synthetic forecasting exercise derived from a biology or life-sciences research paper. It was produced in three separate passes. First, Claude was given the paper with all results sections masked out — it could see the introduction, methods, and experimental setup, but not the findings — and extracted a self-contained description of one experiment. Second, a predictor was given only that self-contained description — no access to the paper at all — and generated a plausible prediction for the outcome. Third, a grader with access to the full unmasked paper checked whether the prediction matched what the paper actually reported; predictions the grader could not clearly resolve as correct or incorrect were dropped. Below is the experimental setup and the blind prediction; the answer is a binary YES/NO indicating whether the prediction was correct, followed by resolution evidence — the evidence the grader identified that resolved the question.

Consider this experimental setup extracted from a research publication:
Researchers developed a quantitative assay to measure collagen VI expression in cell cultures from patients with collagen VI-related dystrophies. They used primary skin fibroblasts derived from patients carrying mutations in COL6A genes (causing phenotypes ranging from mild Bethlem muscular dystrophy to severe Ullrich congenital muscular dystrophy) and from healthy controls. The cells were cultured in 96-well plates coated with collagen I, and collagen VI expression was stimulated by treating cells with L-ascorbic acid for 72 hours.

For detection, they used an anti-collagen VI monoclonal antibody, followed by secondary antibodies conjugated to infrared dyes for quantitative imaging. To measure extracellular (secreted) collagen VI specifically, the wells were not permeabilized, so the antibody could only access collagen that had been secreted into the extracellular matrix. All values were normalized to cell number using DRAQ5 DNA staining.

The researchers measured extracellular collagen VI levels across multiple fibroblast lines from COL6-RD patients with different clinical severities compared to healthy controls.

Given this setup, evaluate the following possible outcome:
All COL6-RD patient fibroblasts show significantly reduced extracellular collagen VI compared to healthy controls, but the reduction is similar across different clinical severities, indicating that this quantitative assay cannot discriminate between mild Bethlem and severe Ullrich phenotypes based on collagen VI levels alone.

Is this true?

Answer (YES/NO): NO